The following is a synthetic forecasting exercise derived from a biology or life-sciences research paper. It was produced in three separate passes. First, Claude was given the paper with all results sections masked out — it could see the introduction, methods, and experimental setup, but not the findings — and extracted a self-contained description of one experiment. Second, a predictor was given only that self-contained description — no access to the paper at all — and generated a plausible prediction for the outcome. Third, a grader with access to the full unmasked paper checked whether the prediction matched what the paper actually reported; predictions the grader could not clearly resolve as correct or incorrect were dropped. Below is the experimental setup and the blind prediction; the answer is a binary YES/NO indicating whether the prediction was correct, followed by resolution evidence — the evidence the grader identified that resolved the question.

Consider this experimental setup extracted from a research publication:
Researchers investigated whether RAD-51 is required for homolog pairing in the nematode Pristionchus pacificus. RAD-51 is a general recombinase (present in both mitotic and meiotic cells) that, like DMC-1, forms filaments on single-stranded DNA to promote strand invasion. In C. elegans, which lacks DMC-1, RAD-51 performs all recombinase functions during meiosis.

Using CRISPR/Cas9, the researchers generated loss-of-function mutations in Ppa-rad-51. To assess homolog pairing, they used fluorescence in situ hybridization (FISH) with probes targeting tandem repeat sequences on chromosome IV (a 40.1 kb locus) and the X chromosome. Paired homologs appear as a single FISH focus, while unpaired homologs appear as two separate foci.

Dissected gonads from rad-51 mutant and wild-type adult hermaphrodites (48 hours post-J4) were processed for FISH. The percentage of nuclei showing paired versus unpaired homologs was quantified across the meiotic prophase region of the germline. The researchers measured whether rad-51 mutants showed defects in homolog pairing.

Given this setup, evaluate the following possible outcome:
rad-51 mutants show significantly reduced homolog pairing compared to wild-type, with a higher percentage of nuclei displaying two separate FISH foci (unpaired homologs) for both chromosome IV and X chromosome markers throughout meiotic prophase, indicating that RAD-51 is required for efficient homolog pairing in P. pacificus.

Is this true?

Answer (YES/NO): NO